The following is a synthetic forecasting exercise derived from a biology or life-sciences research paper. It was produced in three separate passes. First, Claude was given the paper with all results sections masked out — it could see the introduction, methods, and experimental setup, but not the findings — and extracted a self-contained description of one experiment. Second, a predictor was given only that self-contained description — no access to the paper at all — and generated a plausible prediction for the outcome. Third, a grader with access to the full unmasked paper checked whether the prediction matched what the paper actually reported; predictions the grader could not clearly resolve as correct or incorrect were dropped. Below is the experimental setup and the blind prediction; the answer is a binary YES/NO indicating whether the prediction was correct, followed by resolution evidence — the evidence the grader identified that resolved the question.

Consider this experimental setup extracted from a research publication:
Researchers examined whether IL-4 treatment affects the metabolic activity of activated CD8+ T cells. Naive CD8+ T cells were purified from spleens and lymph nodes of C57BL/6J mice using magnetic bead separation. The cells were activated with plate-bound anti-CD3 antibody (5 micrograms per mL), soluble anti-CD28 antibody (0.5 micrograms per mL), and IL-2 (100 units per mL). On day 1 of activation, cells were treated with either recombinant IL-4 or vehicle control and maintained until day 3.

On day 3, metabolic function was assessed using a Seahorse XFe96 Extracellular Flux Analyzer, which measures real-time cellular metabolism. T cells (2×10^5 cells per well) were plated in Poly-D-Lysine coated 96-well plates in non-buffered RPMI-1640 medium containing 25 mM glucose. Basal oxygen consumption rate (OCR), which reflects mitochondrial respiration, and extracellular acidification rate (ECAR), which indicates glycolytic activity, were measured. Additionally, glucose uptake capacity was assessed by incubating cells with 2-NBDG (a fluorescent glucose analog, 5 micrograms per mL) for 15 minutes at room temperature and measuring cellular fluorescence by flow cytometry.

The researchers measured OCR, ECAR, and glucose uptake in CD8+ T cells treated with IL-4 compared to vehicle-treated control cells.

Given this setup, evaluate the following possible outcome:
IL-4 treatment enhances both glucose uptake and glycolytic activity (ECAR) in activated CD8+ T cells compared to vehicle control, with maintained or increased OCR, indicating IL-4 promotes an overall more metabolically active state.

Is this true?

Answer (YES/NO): NO